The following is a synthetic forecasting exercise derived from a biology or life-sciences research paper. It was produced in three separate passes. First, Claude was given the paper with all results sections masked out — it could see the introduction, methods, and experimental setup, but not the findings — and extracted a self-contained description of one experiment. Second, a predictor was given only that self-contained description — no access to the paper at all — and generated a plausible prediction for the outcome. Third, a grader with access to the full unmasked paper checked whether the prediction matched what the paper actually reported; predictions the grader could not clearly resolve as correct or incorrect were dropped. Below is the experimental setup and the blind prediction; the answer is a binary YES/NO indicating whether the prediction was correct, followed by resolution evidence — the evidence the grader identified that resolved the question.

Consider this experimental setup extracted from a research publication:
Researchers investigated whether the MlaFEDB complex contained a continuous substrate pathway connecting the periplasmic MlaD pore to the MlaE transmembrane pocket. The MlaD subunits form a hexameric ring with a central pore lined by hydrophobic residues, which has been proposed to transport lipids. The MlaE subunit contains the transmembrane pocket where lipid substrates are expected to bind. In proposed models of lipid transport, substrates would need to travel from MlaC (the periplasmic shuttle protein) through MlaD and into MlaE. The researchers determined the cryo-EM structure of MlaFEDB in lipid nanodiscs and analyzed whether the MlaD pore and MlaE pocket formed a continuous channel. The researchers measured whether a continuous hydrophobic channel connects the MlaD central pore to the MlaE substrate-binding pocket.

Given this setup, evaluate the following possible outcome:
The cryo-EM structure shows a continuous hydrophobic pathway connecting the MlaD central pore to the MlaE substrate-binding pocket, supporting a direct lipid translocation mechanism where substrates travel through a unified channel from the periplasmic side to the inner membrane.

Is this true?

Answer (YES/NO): YES